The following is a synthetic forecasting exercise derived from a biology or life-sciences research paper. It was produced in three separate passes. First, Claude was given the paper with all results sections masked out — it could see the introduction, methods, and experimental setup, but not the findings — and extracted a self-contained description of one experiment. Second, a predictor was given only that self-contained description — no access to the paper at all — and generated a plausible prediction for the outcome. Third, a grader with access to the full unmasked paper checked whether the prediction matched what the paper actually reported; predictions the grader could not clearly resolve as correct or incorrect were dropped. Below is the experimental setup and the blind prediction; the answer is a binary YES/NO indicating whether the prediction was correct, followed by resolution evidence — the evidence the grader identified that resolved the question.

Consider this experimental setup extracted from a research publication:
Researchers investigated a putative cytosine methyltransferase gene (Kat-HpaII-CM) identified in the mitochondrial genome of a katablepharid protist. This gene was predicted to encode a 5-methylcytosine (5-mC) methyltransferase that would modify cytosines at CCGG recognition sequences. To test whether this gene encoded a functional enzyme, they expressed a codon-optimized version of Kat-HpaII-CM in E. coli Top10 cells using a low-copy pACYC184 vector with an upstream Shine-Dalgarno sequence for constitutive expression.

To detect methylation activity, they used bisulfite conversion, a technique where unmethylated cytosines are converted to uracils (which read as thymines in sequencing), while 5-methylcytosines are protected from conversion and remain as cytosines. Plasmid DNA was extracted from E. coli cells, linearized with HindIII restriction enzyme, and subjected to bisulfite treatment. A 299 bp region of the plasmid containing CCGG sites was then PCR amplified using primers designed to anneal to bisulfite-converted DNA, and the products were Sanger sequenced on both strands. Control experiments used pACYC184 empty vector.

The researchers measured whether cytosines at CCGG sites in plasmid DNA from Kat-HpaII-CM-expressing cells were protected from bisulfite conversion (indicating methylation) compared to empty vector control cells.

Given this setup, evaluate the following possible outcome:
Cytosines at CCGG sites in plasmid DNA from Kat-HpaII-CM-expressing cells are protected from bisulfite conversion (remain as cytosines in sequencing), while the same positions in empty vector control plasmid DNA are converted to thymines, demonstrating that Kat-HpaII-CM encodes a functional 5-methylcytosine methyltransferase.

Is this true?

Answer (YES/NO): YES